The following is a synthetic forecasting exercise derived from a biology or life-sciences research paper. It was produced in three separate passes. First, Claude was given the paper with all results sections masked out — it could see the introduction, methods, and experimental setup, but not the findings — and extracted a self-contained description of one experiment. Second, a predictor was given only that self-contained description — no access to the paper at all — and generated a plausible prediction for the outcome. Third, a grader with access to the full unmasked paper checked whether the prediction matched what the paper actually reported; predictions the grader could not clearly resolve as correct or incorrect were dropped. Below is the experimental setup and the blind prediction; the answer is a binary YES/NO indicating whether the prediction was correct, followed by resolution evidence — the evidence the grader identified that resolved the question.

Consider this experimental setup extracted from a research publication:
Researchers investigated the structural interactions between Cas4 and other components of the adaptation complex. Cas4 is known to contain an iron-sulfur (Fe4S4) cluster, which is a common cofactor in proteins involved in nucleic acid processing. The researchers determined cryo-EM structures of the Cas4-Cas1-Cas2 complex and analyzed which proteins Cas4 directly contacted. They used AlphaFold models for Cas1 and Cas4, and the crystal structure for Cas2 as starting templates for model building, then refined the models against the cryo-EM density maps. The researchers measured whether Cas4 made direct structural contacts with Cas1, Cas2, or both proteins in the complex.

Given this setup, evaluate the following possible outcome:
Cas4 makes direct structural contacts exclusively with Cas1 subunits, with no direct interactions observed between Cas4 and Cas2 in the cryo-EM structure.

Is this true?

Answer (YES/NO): NO